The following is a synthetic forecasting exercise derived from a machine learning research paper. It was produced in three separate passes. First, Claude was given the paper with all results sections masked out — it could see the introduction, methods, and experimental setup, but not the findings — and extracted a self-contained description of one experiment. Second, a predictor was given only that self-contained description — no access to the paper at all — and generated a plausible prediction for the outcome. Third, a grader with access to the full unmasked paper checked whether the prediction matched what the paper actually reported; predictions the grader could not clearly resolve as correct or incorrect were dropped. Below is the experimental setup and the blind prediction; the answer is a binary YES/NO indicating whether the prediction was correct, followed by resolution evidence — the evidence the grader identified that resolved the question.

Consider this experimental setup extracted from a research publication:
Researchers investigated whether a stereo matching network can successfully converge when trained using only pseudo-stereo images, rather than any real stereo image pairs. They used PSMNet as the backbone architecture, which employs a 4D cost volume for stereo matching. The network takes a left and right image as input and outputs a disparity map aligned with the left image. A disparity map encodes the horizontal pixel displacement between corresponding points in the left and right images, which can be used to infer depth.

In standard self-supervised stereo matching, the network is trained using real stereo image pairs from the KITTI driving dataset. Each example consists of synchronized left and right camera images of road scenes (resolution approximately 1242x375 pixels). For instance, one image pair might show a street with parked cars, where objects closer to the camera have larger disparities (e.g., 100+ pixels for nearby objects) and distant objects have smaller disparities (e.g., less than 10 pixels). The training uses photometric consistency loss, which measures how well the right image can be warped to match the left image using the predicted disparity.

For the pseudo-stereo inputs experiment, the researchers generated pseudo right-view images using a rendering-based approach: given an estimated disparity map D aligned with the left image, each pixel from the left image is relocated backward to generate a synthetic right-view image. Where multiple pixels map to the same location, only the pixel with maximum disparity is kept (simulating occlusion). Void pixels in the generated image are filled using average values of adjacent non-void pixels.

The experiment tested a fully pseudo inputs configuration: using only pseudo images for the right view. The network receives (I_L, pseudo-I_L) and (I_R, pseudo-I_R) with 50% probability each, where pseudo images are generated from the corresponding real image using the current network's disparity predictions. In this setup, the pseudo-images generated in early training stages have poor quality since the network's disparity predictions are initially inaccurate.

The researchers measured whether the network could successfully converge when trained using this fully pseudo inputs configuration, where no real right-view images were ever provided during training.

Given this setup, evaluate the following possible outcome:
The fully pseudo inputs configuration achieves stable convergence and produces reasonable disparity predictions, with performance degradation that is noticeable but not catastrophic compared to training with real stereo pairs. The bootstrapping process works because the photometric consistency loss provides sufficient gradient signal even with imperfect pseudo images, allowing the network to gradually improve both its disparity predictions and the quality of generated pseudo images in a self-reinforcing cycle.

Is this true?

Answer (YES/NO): NO